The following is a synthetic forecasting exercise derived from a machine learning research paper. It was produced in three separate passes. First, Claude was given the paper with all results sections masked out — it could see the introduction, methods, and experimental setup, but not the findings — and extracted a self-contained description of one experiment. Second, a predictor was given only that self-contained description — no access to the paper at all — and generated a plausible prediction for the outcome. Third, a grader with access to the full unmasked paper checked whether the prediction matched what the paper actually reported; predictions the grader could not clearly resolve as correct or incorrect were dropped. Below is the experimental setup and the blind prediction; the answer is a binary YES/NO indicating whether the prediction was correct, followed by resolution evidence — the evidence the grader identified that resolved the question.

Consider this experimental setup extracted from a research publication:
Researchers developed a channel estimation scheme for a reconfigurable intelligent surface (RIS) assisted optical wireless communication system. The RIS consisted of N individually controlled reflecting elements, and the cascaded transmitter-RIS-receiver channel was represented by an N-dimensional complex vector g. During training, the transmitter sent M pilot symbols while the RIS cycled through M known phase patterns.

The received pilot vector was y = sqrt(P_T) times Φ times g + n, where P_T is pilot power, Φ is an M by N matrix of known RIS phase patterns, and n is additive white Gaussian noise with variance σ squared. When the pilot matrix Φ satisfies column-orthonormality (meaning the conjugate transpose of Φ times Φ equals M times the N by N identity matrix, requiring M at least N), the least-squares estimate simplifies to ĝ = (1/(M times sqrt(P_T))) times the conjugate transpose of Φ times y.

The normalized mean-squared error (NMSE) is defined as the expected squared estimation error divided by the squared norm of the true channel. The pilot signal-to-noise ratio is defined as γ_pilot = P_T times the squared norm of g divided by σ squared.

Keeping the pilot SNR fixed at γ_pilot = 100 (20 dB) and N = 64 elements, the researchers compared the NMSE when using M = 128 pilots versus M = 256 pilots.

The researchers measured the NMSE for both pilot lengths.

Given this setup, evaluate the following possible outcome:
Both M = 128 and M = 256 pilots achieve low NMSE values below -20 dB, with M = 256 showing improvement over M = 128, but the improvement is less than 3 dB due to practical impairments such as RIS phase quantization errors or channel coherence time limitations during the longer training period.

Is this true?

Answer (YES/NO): NO